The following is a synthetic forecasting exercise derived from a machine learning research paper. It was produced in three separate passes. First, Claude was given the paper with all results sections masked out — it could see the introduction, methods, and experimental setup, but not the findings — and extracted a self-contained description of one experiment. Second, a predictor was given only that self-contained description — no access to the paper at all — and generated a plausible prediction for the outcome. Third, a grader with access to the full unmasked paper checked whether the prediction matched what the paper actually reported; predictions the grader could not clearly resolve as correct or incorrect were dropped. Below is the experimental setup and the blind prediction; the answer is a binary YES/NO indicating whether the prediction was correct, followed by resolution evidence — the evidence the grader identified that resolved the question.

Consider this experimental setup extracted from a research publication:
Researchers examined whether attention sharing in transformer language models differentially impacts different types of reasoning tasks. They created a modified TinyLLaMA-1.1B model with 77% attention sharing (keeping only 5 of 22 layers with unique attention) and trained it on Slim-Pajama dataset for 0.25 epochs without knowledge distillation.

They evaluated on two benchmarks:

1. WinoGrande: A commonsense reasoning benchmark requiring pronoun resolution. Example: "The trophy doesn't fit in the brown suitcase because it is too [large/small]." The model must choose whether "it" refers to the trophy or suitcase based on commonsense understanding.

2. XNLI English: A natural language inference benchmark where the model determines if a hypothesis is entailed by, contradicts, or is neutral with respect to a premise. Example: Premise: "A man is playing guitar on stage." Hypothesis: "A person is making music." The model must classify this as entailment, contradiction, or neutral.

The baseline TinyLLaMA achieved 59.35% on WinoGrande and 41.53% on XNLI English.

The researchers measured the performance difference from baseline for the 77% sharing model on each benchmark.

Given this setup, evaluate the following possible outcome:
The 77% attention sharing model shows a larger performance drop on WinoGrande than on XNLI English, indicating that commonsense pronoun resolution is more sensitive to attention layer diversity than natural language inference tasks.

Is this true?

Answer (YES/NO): YES